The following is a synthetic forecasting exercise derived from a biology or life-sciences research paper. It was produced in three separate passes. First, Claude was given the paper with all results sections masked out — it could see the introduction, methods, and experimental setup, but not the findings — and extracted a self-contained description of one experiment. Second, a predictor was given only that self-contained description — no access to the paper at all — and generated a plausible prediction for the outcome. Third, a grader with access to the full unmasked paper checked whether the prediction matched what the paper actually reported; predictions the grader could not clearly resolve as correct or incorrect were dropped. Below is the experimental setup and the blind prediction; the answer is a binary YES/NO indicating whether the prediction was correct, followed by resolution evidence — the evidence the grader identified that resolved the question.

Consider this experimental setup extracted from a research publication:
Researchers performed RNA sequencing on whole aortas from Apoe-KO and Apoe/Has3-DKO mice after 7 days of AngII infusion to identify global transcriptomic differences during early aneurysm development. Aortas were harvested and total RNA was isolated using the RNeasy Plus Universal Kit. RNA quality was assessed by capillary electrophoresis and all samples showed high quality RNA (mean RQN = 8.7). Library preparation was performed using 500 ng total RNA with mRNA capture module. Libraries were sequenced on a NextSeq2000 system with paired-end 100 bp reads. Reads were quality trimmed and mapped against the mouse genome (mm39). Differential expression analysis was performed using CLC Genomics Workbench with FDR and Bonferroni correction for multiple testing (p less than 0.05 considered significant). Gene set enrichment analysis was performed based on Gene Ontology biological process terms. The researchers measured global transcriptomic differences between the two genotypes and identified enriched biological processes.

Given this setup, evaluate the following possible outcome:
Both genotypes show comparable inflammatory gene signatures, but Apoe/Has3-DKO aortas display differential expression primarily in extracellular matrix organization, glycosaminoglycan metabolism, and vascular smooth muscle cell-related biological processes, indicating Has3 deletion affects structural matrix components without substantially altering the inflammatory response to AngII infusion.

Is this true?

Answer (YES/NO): NO